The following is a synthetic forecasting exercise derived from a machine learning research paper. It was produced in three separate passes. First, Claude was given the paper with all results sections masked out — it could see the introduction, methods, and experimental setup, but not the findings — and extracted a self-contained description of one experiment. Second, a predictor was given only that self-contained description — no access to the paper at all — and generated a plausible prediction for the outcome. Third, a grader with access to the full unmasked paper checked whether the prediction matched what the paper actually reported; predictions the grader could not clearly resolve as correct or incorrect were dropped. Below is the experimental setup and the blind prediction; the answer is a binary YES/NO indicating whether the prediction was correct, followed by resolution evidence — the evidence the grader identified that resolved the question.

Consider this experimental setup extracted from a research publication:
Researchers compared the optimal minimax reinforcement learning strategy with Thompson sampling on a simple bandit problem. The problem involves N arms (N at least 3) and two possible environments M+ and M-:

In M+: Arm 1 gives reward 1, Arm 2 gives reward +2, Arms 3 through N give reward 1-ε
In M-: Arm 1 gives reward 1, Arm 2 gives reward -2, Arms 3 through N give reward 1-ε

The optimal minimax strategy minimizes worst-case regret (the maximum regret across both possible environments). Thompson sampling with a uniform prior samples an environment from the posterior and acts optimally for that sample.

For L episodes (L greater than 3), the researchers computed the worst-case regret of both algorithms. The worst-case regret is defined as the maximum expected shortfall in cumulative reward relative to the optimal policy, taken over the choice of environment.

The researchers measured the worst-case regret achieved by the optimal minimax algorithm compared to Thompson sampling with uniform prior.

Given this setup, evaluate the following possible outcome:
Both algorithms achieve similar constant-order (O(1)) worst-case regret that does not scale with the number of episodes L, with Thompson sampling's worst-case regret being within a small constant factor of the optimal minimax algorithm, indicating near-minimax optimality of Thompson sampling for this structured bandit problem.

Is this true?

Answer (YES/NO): YES